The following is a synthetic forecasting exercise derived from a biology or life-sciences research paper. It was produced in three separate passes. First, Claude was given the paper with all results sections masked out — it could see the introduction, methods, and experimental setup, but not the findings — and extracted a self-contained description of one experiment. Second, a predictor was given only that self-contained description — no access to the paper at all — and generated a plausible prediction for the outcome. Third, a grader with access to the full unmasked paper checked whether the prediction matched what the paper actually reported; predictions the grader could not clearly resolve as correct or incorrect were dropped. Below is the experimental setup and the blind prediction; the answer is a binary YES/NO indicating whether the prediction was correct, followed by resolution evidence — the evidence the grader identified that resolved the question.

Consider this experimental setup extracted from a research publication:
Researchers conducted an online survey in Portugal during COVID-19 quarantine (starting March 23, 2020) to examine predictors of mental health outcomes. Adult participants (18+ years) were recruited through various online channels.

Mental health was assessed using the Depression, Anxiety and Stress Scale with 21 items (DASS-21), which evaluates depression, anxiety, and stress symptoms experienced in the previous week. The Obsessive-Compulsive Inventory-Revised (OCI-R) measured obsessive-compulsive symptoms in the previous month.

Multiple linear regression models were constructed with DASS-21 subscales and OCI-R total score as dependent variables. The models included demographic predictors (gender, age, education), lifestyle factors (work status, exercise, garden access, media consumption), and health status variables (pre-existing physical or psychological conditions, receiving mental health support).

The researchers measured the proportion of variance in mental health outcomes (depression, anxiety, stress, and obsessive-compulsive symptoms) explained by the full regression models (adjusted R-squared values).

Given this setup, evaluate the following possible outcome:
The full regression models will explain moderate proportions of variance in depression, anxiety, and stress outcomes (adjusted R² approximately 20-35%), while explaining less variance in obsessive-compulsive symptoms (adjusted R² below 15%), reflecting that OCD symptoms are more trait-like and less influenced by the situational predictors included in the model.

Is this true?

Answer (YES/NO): NO